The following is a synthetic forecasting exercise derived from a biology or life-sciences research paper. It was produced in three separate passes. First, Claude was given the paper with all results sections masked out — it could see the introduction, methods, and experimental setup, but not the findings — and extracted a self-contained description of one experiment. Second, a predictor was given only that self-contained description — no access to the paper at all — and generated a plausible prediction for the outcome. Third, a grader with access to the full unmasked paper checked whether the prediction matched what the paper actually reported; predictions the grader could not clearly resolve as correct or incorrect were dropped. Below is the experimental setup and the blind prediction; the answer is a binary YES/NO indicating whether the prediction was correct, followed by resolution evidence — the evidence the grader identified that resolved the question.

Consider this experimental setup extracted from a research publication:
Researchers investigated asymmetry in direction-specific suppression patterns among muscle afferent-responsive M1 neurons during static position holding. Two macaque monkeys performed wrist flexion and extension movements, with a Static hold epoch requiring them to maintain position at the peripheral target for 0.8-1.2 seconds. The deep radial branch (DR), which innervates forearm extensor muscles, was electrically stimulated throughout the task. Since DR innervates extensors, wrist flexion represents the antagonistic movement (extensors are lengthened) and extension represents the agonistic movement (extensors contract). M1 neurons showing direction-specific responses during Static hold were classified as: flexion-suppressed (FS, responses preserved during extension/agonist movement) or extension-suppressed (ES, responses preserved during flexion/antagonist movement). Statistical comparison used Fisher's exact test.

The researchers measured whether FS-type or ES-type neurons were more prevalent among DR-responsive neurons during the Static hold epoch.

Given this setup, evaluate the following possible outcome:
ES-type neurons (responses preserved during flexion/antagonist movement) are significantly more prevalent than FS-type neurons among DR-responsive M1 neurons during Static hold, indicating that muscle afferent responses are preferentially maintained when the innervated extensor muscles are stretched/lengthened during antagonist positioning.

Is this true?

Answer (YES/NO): YES